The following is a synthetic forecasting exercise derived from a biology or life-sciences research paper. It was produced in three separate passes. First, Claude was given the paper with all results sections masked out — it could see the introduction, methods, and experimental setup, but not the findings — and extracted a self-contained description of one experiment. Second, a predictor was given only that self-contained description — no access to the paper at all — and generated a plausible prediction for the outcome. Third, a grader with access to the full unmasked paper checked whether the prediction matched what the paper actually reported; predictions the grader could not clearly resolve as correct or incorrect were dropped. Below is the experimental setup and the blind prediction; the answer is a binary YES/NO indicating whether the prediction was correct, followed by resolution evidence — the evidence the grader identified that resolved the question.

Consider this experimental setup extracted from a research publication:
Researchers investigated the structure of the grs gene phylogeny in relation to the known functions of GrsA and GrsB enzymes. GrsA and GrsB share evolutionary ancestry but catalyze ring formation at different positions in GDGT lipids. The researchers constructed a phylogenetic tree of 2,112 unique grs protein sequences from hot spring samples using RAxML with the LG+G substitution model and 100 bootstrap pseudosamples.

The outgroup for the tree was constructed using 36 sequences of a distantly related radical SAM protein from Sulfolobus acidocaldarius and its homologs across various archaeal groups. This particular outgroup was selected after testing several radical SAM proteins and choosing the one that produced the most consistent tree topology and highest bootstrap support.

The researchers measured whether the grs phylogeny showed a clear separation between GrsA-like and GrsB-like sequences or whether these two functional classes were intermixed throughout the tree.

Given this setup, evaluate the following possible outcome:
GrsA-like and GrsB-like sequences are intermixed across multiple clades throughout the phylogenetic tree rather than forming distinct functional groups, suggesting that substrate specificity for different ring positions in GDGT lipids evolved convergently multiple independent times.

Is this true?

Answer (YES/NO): NO